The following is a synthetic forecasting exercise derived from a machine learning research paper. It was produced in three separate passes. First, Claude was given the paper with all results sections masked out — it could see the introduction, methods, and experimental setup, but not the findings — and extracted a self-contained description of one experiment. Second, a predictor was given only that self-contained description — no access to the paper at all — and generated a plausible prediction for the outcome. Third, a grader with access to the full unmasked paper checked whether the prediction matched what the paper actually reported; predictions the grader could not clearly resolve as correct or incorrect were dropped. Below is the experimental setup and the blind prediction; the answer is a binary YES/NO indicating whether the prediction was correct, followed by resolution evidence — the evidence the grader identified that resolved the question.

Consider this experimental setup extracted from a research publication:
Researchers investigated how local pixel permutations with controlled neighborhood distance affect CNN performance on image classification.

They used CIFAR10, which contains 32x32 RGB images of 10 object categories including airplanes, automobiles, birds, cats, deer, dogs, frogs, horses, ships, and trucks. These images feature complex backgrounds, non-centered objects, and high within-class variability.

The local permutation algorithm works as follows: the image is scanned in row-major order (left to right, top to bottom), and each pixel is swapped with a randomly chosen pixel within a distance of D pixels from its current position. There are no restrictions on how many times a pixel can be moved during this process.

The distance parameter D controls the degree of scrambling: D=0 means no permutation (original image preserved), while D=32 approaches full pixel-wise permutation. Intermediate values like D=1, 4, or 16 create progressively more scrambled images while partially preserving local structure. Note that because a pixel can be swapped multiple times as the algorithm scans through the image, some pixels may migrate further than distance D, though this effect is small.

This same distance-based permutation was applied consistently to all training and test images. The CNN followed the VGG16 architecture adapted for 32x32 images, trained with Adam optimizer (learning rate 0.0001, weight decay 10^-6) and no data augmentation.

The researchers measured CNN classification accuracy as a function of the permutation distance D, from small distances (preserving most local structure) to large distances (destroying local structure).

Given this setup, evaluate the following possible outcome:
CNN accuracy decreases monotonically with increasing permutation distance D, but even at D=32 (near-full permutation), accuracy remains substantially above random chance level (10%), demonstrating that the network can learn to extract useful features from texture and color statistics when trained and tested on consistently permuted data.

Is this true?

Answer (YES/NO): YES